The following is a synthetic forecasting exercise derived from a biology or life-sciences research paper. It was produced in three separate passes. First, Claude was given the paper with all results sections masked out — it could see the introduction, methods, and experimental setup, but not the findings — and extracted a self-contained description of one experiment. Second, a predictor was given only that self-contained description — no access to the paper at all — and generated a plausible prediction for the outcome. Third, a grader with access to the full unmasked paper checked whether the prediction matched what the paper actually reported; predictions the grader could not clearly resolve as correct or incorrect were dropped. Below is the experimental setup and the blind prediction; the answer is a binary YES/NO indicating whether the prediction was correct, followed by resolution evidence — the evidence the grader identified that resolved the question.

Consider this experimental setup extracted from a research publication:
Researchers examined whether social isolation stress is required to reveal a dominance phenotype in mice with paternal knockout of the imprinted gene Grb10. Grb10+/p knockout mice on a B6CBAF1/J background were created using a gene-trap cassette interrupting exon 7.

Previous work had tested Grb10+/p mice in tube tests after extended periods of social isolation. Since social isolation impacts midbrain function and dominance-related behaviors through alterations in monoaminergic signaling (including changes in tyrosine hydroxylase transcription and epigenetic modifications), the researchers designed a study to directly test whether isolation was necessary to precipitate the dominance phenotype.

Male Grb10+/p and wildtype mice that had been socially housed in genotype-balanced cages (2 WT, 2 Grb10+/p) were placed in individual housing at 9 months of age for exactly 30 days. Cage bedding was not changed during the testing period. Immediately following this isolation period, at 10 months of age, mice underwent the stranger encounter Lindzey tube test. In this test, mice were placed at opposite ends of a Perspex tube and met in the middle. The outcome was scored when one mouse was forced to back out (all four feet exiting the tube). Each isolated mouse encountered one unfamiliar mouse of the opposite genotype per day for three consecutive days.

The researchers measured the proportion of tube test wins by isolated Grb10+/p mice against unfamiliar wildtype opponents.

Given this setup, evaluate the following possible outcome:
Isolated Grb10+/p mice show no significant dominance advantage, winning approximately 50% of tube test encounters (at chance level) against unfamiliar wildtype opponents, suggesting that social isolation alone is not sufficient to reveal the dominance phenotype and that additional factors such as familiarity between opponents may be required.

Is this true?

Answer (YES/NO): NO